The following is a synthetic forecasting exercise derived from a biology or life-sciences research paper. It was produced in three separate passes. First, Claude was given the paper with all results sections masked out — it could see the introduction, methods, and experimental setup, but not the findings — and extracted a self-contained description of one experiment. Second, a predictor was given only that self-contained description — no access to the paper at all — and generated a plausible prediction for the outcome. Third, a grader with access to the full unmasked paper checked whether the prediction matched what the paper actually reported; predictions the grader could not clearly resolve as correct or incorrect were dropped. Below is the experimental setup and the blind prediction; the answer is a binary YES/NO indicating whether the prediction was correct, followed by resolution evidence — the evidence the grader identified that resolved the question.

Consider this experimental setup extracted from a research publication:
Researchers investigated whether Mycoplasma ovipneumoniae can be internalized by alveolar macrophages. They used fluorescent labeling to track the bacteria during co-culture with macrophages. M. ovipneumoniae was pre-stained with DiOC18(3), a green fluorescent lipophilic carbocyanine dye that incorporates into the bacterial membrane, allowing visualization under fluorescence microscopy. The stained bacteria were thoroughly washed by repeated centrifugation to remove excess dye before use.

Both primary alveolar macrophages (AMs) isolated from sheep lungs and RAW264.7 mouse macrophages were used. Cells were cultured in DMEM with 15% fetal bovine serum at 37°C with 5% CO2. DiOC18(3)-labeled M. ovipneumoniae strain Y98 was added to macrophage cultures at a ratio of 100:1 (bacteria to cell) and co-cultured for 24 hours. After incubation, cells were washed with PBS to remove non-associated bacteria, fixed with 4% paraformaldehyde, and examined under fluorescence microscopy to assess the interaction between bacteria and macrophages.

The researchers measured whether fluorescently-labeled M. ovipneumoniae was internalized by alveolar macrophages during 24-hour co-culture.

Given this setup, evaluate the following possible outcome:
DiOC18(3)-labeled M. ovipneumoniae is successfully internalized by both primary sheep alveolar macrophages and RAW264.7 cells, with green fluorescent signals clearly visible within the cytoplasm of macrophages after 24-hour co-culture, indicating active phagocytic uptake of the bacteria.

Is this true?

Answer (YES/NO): YES